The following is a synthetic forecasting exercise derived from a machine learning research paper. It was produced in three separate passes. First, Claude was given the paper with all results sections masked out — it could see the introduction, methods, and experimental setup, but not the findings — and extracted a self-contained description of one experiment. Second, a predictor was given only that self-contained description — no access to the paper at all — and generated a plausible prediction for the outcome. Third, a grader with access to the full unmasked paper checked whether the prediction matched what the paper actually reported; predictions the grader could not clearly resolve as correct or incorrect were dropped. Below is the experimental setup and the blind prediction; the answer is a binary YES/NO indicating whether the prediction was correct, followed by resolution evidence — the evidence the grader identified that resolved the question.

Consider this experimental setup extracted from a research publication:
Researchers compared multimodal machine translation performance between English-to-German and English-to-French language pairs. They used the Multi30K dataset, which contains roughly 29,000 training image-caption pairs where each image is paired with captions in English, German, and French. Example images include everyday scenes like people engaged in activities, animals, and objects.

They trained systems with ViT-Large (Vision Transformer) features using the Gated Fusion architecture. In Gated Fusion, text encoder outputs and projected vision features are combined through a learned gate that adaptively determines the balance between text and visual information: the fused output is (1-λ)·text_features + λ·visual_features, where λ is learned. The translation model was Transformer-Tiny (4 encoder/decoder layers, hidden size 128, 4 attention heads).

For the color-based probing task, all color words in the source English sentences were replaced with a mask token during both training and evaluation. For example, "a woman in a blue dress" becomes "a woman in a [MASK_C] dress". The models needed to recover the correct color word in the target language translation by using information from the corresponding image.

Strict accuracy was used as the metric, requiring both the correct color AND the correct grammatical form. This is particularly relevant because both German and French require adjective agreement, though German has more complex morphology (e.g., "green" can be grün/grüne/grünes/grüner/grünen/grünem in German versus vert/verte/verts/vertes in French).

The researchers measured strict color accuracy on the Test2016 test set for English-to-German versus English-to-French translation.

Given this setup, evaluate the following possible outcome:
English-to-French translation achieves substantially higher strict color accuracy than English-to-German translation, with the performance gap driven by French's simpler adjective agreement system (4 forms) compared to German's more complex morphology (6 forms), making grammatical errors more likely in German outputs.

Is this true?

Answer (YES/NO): YES